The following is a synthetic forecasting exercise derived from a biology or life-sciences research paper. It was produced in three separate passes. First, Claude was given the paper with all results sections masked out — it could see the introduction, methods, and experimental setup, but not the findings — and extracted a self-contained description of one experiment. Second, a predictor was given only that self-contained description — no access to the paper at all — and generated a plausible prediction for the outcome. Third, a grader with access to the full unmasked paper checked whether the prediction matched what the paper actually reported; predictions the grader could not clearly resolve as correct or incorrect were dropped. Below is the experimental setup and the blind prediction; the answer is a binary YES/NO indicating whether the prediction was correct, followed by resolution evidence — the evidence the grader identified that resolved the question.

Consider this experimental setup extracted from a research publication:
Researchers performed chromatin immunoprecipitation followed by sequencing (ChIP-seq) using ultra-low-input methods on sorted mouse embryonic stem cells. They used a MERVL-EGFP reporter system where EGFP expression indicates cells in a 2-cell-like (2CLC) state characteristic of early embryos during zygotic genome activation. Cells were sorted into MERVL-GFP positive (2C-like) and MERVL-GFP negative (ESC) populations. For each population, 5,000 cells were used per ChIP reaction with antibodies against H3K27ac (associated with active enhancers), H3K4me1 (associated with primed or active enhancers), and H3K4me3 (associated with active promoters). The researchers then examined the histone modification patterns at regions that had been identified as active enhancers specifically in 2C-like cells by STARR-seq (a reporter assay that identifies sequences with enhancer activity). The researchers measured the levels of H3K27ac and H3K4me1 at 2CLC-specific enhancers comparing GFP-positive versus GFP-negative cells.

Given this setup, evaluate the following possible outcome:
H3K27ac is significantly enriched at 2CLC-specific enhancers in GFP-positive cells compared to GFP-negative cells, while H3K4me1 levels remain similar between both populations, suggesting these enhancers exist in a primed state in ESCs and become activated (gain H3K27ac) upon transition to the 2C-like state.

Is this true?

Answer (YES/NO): NO